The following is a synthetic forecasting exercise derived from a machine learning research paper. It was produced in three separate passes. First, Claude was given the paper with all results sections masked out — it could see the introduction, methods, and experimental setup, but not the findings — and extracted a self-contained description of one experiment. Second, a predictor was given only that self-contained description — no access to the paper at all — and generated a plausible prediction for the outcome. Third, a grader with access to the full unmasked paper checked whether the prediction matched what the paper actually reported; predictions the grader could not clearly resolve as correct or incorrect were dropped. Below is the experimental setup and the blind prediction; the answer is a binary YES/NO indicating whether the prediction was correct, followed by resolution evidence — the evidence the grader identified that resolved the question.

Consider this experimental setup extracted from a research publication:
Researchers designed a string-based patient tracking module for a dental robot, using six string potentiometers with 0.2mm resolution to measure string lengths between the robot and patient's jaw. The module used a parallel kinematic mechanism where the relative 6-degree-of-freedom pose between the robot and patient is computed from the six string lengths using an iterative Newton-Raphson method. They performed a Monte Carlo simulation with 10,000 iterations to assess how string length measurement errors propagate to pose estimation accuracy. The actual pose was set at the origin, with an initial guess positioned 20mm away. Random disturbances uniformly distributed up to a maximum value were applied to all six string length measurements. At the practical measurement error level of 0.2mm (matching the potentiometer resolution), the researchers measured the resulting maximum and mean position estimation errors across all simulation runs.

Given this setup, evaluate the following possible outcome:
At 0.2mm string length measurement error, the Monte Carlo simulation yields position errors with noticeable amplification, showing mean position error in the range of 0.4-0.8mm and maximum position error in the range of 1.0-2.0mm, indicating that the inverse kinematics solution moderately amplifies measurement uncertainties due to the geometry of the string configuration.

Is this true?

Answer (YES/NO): YES